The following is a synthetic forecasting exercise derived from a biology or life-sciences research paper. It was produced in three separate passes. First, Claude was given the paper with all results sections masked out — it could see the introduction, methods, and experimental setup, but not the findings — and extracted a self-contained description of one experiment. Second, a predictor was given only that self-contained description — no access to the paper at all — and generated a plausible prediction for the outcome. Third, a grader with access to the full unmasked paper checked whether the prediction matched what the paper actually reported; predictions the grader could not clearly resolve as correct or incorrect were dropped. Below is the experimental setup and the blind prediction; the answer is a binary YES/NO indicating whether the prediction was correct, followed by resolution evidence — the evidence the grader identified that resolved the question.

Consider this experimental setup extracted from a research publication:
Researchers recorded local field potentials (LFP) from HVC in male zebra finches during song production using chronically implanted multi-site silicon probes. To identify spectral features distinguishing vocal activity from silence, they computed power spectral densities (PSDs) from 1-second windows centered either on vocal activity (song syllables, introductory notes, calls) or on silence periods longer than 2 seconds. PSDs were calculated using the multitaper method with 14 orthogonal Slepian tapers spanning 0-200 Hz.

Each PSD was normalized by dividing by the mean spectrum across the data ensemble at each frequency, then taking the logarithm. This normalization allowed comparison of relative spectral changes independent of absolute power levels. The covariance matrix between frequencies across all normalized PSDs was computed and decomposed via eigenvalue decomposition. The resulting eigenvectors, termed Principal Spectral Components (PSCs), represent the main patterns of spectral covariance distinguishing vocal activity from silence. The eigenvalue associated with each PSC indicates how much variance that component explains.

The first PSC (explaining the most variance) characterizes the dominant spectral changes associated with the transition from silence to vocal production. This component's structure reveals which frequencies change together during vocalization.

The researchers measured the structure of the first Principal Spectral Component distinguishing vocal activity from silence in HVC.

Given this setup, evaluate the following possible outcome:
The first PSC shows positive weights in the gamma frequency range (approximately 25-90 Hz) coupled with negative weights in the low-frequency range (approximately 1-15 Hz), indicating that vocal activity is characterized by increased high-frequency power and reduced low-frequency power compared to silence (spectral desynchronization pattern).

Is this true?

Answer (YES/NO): NO